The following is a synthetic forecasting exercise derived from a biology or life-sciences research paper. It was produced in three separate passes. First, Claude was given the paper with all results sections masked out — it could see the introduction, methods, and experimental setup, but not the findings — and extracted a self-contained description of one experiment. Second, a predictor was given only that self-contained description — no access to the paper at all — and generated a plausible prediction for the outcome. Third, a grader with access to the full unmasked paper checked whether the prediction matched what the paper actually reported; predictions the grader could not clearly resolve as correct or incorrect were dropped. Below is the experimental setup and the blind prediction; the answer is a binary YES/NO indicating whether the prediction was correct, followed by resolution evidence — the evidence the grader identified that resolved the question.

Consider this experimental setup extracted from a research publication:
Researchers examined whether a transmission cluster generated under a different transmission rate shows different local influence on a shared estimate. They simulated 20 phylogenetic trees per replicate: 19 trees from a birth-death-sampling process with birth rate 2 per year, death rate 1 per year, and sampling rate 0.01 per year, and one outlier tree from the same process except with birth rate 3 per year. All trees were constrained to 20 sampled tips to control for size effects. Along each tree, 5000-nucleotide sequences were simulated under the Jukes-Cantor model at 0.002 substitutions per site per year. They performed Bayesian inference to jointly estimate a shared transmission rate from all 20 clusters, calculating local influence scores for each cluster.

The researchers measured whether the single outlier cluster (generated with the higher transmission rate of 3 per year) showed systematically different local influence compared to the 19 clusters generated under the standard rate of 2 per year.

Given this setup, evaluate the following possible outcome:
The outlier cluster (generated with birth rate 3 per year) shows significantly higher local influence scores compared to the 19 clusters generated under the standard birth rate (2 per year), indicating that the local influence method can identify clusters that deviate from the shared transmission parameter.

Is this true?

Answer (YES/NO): YES